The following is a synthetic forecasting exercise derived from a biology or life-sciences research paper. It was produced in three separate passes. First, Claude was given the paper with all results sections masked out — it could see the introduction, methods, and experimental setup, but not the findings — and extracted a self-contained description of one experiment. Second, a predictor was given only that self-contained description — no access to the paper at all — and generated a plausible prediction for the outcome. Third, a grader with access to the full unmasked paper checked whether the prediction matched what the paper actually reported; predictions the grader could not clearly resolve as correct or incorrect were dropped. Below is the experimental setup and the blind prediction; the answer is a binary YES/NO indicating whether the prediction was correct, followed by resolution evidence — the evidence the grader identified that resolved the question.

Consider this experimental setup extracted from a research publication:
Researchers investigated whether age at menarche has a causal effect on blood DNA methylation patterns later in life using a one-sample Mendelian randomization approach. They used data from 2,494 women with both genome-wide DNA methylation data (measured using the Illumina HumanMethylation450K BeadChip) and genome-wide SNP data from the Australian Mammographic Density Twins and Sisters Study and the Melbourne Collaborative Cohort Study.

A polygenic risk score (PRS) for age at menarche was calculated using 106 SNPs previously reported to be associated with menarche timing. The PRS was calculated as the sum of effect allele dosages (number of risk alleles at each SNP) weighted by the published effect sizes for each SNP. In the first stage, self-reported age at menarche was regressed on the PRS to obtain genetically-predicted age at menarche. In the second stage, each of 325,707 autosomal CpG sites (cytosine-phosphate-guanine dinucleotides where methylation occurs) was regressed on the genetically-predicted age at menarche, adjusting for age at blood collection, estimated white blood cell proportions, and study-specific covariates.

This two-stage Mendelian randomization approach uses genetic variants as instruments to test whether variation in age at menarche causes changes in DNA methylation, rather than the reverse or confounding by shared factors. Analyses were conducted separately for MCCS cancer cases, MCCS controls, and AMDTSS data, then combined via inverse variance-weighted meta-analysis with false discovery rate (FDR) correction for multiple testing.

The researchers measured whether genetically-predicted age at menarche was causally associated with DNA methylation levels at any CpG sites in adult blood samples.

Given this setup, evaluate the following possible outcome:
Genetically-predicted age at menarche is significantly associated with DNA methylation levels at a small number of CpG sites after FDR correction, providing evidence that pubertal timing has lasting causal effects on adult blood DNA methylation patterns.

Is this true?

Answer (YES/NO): NO